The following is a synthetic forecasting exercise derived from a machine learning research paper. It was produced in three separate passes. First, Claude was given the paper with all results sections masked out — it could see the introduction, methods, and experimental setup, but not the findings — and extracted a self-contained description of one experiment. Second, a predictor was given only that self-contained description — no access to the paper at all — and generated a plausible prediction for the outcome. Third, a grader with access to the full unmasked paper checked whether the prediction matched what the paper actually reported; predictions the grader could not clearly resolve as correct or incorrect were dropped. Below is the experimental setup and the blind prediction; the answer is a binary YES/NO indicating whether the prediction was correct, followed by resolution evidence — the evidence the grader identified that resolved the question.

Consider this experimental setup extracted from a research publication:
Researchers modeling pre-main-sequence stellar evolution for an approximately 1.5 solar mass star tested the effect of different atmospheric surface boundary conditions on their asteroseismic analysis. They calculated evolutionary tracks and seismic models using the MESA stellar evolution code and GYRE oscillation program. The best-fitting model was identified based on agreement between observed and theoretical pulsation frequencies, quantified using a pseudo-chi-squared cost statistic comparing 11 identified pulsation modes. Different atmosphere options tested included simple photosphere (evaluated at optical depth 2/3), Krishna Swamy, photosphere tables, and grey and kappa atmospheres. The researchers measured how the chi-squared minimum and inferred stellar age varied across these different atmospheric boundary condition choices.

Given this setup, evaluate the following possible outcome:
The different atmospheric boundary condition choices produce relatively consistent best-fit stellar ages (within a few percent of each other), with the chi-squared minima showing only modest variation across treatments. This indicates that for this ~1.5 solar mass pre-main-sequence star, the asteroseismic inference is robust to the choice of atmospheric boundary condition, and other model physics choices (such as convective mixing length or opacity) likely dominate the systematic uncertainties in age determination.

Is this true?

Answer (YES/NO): YES